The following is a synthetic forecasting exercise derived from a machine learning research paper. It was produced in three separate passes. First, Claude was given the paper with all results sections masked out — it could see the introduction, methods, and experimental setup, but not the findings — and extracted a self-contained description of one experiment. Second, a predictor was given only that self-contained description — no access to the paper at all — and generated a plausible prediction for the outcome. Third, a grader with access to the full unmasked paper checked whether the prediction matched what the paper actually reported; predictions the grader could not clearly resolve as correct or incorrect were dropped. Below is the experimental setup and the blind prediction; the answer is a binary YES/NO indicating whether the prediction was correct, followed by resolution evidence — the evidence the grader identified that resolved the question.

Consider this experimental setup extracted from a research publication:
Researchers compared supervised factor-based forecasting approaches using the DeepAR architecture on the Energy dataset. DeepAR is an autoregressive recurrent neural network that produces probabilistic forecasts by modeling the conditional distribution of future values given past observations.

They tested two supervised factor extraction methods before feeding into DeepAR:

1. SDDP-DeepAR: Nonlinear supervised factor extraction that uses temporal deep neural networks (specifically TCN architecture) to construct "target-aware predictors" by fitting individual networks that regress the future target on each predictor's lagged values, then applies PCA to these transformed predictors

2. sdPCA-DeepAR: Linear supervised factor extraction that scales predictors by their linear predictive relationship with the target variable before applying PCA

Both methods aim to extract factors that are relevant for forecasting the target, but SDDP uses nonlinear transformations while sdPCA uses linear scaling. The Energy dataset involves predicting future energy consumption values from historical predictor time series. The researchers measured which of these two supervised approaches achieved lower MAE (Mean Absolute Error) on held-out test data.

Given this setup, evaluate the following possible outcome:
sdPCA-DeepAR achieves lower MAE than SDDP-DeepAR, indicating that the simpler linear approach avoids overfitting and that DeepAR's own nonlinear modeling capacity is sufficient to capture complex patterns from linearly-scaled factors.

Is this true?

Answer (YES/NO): YES